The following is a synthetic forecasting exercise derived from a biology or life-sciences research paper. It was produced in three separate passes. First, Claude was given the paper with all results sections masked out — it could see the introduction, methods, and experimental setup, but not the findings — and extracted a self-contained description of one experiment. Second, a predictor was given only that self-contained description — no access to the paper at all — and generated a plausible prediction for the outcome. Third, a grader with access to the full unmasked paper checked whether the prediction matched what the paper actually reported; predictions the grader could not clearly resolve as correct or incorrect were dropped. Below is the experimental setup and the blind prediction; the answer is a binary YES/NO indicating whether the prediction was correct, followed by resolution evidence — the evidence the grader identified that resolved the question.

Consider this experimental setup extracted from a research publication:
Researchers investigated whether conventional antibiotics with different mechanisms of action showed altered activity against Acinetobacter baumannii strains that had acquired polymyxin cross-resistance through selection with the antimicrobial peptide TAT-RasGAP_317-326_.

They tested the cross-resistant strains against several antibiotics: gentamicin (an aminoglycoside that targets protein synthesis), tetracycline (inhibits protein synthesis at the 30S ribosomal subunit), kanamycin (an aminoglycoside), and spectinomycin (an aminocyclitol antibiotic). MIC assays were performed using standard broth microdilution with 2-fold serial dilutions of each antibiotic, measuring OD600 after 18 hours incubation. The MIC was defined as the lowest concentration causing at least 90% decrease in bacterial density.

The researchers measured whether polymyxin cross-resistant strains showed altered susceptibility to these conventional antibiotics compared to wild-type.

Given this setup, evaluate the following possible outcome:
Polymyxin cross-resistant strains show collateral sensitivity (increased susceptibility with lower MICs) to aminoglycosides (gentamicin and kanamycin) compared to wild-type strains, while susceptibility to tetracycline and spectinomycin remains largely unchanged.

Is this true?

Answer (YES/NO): NO